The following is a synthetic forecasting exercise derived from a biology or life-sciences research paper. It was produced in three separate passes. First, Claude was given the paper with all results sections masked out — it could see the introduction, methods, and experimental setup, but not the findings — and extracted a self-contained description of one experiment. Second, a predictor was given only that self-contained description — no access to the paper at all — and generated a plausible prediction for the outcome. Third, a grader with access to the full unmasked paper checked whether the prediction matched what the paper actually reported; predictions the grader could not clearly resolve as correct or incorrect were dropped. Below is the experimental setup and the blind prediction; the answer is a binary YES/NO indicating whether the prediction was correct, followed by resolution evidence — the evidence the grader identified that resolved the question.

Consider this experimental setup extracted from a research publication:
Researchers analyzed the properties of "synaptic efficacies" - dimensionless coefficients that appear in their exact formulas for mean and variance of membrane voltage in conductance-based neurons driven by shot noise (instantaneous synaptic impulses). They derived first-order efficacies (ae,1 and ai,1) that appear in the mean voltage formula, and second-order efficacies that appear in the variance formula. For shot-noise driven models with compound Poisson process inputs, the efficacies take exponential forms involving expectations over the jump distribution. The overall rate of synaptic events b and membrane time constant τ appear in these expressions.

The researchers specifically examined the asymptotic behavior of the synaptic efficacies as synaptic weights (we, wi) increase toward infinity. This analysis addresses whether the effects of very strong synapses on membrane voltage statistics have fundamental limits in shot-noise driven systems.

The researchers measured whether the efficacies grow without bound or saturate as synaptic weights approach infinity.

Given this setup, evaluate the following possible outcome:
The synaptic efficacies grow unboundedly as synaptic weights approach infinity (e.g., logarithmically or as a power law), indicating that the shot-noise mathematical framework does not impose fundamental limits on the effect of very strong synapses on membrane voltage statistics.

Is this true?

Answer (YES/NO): NO